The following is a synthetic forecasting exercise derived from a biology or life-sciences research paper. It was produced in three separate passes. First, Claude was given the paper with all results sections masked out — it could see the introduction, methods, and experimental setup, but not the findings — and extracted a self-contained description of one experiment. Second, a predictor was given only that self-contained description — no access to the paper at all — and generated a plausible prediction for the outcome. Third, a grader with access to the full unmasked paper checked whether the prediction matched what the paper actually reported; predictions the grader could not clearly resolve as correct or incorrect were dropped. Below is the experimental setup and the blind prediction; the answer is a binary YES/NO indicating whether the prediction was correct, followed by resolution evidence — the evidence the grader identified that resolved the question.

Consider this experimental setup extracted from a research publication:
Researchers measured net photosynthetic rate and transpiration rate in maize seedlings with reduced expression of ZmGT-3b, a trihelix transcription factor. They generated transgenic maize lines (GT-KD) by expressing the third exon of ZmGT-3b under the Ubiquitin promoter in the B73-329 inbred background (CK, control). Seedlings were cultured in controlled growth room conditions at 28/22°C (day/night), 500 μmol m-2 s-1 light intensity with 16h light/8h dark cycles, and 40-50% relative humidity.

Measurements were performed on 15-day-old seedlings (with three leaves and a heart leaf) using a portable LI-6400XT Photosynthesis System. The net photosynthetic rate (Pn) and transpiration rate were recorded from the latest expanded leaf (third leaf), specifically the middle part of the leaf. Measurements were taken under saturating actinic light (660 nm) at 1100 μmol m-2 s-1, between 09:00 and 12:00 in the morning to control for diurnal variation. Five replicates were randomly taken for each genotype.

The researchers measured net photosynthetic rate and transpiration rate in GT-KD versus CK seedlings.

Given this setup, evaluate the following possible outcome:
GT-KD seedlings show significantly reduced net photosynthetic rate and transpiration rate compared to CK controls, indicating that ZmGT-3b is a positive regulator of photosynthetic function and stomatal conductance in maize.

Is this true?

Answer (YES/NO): YES